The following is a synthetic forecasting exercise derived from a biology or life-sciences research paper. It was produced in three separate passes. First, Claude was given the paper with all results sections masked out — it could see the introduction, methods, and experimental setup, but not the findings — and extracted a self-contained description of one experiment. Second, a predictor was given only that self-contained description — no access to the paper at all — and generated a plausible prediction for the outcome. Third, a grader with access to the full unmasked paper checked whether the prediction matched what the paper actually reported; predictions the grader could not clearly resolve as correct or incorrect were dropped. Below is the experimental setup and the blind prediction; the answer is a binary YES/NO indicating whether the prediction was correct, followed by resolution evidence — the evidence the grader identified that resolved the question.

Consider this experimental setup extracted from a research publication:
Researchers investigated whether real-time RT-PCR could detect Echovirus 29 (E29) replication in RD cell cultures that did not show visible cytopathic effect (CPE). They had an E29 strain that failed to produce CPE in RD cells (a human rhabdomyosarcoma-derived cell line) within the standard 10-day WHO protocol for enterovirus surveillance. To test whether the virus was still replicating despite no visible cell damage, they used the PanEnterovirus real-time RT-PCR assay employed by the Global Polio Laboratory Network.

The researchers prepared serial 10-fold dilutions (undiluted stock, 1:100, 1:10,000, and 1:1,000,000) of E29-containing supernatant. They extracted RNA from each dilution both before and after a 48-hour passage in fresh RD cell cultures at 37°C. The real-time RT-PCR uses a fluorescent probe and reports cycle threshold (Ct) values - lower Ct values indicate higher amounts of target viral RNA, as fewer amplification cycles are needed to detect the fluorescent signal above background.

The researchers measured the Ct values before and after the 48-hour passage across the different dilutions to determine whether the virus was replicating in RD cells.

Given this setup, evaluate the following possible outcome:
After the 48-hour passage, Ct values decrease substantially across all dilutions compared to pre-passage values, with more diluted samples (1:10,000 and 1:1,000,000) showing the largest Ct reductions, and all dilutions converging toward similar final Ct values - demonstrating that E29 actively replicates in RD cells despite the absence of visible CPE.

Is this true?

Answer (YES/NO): NO